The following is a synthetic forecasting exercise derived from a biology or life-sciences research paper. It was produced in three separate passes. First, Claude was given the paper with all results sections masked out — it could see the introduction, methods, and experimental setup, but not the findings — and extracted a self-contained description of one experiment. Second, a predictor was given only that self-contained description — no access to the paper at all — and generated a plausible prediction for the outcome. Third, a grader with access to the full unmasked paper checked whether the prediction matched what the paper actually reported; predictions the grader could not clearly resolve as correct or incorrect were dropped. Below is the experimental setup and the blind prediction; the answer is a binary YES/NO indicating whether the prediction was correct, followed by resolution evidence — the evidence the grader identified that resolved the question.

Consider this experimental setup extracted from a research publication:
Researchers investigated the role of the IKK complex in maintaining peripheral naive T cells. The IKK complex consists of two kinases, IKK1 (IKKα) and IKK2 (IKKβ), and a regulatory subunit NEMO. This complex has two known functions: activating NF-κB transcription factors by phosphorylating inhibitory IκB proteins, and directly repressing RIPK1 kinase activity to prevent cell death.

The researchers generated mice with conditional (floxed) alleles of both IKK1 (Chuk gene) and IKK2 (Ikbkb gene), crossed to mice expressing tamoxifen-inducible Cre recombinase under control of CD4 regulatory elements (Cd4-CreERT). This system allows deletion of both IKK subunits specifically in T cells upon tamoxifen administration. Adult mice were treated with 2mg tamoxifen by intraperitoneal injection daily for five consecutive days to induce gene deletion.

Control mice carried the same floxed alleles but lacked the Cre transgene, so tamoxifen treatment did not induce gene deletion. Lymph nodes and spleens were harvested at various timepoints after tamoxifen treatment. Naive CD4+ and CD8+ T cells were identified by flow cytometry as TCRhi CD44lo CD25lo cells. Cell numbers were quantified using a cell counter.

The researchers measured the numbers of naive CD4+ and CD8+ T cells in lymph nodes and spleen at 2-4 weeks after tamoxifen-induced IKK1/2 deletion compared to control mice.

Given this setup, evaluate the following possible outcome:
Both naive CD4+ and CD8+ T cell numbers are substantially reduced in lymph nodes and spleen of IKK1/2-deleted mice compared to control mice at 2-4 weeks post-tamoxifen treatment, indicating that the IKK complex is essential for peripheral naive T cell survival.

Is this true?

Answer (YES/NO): NO